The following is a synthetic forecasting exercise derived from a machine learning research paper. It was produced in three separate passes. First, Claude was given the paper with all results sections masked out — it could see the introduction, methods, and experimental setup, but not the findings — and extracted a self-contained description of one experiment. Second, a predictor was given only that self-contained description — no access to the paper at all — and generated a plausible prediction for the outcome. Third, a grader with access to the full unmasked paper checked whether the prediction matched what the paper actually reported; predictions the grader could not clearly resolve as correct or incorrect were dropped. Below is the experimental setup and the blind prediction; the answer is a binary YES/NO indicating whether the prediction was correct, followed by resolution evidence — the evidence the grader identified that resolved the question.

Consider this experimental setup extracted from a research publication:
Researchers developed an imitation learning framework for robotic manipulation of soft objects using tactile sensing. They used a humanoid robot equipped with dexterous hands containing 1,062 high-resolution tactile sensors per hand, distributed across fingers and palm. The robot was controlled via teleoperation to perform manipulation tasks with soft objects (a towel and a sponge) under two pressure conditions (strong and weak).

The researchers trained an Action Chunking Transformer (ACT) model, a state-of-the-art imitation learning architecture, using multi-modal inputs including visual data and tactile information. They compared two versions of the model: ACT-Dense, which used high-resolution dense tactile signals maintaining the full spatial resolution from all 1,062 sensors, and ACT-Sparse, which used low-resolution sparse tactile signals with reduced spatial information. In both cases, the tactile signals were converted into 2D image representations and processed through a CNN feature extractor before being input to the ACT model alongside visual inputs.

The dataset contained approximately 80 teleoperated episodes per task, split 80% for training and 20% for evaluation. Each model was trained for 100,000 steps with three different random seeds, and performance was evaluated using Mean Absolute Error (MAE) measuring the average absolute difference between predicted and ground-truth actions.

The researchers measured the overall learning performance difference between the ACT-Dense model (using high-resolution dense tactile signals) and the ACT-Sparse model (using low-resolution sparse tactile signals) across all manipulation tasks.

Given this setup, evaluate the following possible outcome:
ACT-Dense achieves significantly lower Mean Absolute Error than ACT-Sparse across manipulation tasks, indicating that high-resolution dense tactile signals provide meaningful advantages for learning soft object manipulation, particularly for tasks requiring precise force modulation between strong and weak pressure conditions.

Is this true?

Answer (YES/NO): NO